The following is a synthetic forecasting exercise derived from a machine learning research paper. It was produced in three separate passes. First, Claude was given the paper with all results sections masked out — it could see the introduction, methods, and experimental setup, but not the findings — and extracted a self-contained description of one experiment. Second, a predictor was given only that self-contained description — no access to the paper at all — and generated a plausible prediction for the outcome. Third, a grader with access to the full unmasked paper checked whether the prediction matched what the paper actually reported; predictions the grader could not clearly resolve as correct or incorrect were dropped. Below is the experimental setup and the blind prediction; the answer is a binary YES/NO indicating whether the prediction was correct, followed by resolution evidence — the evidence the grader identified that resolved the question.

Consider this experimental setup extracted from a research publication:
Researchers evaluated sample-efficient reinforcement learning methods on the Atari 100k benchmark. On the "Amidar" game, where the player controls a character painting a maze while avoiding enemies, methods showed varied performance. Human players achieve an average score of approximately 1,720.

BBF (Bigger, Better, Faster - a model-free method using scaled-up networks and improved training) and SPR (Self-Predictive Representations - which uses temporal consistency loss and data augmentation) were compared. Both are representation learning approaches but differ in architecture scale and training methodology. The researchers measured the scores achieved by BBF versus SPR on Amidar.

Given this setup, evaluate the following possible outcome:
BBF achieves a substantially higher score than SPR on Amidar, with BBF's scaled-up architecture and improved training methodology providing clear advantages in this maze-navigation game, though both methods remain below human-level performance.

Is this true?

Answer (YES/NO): YES